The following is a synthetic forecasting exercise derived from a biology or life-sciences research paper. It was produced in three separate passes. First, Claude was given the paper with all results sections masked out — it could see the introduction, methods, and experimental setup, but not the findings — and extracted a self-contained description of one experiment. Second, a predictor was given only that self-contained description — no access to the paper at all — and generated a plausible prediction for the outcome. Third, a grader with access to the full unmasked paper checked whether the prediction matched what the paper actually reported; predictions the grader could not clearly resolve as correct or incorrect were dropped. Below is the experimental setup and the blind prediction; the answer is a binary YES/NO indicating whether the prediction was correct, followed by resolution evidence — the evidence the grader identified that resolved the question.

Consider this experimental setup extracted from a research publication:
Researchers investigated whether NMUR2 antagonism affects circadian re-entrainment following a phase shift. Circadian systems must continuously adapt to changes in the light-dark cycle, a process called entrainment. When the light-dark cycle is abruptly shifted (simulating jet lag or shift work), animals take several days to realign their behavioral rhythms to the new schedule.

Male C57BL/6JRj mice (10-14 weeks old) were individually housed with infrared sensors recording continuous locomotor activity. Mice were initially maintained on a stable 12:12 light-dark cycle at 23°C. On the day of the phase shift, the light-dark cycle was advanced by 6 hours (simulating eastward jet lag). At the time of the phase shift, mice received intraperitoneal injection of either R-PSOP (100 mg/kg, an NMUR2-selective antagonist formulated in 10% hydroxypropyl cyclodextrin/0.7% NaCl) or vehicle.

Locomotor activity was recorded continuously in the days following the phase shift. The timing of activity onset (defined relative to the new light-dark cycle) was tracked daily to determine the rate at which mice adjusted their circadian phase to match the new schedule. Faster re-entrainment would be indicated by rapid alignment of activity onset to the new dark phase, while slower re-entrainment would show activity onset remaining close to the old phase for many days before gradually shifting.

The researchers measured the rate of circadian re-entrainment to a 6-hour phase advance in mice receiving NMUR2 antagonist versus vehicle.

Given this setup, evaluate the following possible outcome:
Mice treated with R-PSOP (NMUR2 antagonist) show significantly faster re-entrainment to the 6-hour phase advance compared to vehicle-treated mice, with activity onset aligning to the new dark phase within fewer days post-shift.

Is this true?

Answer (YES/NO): NO